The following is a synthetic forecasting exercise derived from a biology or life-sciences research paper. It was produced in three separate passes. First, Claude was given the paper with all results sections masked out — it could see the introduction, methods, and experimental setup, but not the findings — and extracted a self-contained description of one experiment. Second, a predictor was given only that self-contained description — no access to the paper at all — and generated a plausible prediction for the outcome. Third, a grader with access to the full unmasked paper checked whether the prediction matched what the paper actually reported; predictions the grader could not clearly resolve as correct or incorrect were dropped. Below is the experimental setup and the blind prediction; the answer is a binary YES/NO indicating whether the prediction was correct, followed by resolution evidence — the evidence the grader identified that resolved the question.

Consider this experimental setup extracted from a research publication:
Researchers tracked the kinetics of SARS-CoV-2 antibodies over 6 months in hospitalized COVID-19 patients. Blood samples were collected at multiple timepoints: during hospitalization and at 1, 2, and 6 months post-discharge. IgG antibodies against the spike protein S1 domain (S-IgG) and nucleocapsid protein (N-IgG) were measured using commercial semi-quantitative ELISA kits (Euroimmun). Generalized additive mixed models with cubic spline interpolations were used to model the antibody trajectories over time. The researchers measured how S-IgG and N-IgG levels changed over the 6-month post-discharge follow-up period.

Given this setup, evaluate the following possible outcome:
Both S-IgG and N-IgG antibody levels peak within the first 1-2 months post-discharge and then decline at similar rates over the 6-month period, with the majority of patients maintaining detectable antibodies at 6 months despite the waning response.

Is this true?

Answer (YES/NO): NO